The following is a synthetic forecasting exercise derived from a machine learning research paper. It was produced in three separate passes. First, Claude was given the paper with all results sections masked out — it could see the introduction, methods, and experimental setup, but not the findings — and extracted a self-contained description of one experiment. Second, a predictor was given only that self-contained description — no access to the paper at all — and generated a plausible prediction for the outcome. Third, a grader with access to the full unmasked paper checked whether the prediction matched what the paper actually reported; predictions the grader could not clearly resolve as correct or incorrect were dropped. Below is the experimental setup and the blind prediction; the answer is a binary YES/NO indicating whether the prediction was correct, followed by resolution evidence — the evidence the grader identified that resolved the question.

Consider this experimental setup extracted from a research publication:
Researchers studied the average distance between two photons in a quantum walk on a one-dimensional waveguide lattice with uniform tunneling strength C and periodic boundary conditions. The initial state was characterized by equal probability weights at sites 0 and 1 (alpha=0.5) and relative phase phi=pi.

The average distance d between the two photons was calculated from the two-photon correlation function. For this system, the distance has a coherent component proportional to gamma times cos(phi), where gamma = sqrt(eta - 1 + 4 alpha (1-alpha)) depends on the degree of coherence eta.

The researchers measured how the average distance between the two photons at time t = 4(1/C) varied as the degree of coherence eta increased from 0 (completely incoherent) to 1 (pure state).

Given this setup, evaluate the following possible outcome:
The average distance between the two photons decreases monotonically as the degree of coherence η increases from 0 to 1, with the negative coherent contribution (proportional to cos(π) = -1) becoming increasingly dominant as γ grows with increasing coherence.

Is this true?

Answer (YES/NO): YES